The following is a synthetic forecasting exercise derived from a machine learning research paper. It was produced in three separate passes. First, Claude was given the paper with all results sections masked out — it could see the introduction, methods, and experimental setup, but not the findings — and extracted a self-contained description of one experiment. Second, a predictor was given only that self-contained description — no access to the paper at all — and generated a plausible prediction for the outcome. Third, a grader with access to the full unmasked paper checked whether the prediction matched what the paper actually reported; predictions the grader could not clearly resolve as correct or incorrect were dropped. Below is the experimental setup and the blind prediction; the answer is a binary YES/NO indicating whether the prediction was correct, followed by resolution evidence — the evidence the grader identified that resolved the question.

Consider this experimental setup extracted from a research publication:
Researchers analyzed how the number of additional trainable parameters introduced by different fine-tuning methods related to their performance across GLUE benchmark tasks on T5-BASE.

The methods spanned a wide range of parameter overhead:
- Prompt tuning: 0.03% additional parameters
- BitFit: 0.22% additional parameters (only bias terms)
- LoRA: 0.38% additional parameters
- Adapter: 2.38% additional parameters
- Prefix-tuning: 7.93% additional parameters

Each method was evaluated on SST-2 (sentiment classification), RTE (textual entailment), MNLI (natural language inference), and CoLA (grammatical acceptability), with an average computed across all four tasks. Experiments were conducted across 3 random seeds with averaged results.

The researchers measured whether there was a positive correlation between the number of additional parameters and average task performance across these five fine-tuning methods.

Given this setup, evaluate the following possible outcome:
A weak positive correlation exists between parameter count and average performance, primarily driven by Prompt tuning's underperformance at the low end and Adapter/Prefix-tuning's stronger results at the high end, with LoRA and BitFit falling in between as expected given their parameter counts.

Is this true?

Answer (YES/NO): NO